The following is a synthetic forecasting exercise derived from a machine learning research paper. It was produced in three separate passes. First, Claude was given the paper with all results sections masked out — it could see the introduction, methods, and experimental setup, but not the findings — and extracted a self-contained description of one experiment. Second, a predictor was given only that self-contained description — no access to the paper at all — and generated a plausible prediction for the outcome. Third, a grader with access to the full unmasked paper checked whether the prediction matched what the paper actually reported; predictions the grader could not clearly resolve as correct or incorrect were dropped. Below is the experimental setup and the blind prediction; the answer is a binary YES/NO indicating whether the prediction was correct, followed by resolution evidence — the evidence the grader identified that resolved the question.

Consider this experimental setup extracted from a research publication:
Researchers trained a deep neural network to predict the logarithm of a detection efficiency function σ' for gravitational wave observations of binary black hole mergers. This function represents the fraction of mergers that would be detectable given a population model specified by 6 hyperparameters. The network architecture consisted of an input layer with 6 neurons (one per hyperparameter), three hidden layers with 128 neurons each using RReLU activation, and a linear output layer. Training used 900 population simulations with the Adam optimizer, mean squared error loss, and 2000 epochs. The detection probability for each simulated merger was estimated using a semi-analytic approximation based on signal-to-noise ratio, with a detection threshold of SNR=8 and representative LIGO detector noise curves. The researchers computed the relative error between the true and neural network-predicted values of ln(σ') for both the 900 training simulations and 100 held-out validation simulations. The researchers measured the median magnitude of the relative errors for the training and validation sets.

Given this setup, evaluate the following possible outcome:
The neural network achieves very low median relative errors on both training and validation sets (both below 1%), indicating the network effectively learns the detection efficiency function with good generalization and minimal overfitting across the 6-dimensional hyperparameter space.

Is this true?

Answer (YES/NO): NO